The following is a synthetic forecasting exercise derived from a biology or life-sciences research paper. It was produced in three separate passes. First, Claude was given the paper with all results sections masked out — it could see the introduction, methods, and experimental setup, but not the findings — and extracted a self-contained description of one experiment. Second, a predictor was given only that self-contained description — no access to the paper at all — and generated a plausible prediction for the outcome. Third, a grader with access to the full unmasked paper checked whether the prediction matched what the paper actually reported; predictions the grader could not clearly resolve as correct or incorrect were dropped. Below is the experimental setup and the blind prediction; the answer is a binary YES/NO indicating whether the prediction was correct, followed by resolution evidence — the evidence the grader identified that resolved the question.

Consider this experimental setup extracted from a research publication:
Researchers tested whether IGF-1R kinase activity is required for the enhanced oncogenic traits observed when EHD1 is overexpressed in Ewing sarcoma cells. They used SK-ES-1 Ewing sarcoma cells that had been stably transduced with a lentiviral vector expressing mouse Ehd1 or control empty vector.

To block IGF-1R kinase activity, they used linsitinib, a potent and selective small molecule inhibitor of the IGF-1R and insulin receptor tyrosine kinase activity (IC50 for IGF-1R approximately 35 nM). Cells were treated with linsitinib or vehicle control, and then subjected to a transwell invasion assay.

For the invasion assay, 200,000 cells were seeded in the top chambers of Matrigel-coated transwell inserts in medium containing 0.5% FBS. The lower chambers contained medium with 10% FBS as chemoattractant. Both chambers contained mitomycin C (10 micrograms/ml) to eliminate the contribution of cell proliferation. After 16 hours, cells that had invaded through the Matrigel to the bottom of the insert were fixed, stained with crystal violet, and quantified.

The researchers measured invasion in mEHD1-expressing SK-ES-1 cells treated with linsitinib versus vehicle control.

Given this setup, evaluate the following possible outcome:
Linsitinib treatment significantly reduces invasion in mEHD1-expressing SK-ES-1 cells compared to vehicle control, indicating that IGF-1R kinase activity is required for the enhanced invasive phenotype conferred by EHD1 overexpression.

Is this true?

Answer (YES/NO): YES